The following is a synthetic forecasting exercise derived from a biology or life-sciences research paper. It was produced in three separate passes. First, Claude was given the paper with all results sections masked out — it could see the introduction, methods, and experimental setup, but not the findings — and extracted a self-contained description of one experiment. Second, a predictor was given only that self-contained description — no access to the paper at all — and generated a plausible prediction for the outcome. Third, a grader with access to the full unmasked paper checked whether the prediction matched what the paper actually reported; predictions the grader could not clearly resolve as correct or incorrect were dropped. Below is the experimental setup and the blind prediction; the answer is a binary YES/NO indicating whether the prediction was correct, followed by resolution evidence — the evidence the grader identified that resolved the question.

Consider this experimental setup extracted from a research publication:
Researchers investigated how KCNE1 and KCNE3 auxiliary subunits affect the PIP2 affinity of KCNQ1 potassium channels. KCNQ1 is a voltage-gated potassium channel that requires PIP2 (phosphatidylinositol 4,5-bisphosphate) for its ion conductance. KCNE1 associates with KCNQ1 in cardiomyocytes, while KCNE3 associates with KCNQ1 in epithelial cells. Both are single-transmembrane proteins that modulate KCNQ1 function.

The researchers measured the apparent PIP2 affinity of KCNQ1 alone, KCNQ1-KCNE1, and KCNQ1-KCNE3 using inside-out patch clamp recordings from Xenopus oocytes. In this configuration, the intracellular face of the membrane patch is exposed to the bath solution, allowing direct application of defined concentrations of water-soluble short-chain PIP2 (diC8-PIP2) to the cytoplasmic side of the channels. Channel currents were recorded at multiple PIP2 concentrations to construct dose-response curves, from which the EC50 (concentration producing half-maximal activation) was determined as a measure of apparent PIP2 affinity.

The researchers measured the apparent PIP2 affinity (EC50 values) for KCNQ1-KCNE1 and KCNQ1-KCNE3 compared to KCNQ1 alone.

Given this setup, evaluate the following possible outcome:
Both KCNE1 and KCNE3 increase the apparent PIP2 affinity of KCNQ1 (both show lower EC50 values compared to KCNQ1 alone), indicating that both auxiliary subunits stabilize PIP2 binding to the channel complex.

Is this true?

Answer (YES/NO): YES